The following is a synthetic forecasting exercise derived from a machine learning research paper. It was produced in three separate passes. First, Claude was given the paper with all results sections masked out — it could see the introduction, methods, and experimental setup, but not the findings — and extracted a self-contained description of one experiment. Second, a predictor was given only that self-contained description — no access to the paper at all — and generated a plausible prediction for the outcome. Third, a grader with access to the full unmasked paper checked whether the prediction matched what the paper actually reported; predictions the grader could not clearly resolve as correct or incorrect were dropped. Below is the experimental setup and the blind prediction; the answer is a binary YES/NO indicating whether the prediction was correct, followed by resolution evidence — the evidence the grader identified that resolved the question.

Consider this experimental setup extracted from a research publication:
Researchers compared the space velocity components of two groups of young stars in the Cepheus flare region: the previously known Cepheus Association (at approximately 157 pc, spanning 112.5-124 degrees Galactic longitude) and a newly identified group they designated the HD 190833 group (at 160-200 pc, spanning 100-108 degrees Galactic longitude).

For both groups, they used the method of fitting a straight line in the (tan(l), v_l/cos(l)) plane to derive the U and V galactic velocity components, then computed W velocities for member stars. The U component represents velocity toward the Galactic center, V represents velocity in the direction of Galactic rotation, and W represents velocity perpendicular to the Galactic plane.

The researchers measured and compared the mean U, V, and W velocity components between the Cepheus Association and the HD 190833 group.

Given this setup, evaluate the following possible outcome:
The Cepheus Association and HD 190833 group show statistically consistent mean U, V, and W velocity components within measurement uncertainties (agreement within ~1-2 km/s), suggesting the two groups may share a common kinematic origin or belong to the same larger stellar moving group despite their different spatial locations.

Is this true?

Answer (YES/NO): YES